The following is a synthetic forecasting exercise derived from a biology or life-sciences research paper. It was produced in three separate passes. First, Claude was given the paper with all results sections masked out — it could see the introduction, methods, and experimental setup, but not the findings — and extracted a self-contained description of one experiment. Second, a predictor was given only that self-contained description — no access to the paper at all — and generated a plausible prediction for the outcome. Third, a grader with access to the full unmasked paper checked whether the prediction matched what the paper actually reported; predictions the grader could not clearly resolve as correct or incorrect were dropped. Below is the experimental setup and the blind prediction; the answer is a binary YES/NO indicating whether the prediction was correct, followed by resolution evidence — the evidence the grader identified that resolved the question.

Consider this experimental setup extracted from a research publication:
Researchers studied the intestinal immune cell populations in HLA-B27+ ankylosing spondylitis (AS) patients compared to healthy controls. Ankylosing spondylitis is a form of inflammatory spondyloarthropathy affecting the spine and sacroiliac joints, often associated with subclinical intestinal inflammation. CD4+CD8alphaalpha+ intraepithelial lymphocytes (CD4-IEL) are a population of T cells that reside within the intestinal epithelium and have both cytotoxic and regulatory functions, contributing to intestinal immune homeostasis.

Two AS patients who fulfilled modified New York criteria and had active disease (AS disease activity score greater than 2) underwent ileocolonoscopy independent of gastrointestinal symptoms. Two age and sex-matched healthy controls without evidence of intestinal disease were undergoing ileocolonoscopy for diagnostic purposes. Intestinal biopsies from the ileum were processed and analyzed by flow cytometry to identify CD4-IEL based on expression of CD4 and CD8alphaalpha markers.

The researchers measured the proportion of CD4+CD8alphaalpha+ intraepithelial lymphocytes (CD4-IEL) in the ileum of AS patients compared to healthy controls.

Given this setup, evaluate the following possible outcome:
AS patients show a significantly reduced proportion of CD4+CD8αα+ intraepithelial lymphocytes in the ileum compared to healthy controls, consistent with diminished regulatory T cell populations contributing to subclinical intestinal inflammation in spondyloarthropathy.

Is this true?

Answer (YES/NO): YES